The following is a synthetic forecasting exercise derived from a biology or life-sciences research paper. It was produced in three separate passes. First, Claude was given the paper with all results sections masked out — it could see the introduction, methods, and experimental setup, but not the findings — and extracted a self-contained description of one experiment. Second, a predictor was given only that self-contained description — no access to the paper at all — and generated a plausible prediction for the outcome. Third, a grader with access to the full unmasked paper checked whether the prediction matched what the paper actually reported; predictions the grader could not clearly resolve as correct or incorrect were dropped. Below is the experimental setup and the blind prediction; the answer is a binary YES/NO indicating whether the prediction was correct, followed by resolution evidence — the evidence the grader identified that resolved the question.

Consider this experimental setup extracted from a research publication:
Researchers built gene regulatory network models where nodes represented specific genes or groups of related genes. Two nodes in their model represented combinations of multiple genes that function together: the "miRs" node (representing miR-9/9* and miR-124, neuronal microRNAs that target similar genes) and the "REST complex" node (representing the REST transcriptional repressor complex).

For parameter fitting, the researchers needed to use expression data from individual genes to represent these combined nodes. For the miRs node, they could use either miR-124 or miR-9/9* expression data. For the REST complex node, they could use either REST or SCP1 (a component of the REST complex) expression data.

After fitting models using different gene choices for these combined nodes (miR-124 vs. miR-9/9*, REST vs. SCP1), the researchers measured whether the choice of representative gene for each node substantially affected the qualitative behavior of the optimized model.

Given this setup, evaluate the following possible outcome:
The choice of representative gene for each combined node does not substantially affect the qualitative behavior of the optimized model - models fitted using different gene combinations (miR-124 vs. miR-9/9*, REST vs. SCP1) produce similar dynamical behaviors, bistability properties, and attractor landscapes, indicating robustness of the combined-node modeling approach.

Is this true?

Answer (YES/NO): NO